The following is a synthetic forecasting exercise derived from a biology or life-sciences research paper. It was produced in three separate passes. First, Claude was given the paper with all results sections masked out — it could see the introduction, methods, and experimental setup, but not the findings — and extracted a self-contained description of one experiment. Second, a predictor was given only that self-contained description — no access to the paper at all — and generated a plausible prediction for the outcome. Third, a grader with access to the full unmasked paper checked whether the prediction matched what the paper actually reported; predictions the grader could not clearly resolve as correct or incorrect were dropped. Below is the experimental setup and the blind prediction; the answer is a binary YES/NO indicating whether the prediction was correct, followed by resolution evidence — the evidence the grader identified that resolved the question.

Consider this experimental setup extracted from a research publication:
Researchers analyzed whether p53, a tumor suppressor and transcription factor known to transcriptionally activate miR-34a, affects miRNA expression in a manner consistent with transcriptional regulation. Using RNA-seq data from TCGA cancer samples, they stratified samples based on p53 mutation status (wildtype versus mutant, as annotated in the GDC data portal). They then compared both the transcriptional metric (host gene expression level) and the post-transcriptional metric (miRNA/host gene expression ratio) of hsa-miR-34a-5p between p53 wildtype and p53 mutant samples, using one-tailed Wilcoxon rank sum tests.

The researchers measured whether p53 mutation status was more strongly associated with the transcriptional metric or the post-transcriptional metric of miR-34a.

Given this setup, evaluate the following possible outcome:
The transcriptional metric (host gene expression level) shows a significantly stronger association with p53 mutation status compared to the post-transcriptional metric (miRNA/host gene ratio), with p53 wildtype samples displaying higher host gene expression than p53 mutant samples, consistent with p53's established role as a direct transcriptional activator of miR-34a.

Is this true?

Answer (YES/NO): YES